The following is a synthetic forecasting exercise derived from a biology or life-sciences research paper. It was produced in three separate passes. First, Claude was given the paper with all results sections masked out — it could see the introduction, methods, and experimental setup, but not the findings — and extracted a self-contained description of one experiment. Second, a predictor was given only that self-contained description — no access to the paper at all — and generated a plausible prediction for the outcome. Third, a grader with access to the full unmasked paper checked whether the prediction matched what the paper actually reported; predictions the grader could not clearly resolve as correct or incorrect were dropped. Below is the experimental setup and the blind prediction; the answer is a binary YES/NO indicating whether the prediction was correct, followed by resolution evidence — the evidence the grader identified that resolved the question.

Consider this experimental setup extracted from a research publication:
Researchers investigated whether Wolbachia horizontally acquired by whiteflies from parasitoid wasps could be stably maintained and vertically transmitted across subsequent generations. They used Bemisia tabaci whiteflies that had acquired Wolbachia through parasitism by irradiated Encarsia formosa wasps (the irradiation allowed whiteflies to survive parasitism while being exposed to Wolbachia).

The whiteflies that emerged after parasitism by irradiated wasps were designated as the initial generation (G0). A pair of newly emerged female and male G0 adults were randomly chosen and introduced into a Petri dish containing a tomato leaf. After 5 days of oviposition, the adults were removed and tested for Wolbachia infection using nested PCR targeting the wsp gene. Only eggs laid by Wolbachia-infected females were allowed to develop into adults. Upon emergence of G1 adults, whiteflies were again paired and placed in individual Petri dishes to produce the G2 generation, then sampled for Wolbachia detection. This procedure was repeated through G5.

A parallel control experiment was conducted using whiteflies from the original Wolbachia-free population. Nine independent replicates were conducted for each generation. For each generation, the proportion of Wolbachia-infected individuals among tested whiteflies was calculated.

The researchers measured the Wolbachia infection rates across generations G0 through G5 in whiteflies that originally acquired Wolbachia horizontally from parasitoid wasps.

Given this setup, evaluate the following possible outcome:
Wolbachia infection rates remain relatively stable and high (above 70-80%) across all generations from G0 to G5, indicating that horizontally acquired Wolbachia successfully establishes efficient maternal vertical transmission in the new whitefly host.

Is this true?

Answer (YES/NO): NO